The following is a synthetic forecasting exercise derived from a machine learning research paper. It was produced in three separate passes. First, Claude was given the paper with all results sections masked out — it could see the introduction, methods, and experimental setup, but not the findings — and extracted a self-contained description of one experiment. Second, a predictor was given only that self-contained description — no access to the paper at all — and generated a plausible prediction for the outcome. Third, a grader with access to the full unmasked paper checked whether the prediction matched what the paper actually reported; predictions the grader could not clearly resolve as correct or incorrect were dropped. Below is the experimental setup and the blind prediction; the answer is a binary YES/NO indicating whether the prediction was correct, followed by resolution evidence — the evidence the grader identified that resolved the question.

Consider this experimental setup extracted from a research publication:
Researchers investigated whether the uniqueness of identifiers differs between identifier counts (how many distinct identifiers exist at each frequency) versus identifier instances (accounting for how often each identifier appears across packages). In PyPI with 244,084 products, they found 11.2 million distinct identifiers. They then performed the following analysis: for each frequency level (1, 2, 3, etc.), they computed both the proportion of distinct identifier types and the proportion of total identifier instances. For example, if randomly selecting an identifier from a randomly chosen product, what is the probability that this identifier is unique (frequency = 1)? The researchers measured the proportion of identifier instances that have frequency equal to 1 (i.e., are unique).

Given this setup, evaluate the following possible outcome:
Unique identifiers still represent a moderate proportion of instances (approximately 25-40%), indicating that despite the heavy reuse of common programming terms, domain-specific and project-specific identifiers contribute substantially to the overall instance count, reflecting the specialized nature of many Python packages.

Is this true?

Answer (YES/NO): YES